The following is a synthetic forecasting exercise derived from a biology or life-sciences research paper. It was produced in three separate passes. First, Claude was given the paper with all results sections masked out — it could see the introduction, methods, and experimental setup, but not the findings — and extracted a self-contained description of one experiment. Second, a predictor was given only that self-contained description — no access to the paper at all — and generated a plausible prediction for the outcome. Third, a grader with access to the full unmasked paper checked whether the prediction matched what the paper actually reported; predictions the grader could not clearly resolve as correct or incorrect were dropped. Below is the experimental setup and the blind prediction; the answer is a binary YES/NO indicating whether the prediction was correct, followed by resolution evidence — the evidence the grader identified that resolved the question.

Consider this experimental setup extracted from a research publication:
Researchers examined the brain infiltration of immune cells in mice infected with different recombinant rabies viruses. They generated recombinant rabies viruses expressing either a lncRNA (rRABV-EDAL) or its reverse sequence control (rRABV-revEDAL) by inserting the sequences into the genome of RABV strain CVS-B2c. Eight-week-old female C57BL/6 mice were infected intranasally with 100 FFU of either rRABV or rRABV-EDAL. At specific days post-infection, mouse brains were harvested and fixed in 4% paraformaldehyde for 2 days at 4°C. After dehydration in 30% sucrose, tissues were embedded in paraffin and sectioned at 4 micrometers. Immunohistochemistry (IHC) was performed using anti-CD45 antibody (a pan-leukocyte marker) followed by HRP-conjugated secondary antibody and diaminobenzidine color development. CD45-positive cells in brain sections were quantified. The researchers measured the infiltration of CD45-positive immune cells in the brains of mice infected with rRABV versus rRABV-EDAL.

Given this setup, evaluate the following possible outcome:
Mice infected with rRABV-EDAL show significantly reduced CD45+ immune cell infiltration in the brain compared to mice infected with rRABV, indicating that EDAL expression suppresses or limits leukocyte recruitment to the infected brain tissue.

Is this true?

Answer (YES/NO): YES